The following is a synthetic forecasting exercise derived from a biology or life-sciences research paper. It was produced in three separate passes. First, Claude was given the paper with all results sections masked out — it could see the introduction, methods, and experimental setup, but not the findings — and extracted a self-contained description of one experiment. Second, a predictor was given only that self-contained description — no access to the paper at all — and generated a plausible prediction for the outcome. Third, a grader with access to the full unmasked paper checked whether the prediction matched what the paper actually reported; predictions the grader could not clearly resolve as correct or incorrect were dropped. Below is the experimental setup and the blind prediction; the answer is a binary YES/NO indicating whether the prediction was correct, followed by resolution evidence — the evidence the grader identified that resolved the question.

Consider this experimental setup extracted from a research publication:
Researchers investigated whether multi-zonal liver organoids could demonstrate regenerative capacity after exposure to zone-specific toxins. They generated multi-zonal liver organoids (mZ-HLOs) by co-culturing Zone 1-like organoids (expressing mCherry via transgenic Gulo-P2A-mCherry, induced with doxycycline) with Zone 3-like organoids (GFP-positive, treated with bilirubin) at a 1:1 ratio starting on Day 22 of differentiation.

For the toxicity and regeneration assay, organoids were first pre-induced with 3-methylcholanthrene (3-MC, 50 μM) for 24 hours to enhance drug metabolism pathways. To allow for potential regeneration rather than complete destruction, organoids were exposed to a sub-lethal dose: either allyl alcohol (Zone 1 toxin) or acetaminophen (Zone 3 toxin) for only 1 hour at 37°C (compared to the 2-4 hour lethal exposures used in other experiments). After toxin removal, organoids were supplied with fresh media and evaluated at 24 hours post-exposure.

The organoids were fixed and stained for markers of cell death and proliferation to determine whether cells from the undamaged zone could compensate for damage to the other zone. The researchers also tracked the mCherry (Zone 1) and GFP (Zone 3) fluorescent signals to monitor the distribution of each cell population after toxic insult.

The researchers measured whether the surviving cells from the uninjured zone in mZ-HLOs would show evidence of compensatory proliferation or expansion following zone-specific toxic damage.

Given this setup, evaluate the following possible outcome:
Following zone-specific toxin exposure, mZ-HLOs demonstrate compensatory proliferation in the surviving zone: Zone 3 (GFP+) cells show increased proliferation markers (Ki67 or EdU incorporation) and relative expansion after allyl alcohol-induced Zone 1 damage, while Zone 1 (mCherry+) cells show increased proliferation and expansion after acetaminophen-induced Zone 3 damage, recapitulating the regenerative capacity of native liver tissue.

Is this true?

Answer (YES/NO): NO